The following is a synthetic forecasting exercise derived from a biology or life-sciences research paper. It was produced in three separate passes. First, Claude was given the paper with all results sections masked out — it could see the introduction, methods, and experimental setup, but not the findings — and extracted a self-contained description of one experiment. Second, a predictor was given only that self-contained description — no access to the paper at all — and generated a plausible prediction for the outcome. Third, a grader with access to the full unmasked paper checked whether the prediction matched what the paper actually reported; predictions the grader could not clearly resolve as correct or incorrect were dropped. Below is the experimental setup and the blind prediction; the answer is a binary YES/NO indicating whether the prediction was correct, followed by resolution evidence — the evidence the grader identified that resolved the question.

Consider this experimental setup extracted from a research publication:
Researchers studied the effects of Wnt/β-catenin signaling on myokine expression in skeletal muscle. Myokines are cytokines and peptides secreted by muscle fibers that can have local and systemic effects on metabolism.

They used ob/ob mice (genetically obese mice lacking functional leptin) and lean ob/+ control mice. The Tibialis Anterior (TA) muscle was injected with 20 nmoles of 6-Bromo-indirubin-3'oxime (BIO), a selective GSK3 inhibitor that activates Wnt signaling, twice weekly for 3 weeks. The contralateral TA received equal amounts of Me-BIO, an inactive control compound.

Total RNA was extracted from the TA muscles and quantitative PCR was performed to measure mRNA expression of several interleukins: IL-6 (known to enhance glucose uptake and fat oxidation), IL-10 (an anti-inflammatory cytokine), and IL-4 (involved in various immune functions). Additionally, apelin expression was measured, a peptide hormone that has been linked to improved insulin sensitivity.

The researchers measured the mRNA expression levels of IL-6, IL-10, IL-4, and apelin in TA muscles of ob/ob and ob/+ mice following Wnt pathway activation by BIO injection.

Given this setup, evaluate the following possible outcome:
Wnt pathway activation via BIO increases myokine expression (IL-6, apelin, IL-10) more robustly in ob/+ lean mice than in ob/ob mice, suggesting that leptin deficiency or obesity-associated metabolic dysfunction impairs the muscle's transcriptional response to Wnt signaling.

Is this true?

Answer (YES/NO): NO